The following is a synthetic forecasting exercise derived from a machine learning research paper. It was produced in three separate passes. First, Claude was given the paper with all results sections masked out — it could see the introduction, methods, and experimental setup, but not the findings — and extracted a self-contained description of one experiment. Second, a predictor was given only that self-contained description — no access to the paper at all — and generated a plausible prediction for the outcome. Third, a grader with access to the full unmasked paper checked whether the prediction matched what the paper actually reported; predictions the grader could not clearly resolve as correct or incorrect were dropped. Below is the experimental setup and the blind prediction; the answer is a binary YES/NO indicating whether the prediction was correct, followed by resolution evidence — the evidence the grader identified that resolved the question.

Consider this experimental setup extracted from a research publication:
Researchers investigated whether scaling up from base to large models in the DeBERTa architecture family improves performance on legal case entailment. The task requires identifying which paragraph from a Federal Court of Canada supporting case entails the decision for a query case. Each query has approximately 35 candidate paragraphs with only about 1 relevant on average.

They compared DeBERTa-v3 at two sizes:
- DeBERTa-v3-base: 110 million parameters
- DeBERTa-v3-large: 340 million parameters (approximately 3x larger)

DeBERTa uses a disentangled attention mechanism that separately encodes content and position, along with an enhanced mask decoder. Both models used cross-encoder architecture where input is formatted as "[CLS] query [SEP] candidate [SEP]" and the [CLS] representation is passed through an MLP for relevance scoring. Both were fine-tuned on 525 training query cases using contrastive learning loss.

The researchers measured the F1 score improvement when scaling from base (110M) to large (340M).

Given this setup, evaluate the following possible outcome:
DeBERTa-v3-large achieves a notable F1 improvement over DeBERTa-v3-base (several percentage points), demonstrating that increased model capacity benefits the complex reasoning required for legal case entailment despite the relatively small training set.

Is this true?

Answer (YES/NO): YES